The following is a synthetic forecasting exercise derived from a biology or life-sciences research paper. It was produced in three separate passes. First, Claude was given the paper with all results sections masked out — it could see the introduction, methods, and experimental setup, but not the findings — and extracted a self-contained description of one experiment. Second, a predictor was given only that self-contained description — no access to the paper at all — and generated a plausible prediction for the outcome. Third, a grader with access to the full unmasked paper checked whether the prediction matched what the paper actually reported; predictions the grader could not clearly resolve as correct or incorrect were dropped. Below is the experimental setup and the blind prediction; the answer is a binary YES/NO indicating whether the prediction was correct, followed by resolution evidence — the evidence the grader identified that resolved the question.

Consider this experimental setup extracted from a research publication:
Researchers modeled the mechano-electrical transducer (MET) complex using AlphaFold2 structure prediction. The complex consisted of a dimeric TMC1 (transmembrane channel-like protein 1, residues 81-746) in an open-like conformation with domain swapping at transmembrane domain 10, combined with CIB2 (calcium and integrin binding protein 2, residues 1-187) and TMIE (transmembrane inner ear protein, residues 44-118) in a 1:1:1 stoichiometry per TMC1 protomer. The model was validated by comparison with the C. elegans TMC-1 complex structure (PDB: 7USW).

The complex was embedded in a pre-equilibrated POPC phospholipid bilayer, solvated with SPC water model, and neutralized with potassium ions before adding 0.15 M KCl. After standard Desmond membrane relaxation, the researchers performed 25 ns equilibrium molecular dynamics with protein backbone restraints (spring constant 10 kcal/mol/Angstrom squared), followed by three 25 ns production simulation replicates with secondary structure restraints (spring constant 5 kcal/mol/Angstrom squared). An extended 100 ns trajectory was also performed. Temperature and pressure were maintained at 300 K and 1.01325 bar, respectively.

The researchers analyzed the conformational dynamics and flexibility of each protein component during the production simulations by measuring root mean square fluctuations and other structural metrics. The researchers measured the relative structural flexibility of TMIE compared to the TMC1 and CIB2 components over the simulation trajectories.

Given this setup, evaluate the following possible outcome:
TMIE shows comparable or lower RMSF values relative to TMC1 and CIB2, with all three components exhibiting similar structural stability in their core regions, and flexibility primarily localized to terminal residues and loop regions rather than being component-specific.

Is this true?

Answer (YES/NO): NO